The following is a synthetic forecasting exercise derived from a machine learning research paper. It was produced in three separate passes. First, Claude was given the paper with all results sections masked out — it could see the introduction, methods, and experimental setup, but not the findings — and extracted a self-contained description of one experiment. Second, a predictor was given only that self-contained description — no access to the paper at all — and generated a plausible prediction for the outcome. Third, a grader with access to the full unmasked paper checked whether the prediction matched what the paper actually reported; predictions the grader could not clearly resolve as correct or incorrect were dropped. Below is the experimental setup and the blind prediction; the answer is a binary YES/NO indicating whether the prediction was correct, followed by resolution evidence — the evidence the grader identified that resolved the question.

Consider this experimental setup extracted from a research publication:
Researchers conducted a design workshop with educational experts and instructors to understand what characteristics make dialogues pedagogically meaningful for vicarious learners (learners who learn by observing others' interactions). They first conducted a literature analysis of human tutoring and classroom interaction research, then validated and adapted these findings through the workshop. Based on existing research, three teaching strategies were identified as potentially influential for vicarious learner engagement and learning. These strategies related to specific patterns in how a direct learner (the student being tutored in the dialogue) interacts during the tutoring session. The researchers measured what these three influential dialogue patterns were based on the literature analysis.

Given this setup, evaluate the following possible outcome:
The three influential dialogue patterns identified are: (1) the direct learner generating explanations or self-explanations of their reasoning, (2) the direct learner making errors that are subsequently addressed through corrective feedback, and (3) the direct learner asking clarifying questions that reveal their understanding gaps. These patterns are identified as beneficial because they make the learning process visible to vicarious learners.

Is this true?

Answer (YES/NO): NO